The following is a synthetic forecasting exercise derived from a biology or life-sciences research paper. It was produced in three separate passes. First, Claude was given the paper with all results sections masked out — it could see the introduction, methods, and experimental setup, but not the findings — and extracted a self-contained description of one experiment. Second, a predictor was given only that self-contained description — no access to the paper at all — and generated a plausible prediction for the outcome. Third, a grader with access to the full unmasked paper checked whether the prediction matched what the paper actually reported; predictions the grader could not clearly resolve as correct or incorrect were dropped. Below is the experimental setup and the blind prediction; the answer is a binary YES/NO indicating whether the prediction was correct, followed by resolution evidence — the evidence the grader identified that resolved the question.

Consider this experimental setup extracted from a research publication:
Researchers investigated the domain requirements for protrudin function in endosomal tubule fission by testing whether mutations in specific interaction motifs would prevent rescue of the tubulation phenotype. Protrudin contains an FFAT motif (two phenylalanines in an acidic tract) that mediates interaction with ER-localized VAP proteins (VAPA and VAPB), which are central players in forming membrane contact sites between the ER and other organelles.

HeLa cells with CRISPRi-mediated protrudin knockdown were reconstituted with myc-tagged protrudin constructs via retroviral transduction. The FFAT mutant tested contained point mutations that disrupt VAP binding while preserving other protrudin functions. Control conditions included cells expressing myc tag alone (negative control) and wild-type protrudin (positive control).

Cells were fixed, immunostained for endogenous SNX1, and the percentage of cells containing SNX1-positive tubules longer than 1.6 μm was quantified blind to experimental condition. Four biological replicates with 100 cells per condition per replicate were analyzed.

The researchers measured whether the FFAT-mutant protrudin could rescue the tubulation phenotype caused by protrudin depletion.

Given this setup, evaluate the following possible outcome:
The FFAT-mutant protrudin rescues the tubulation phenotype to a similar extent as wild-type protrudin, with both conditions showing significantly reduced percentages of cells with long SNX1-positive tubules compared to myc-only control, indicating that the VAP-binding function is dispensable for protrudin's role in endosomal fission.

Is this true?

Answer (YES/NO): NO